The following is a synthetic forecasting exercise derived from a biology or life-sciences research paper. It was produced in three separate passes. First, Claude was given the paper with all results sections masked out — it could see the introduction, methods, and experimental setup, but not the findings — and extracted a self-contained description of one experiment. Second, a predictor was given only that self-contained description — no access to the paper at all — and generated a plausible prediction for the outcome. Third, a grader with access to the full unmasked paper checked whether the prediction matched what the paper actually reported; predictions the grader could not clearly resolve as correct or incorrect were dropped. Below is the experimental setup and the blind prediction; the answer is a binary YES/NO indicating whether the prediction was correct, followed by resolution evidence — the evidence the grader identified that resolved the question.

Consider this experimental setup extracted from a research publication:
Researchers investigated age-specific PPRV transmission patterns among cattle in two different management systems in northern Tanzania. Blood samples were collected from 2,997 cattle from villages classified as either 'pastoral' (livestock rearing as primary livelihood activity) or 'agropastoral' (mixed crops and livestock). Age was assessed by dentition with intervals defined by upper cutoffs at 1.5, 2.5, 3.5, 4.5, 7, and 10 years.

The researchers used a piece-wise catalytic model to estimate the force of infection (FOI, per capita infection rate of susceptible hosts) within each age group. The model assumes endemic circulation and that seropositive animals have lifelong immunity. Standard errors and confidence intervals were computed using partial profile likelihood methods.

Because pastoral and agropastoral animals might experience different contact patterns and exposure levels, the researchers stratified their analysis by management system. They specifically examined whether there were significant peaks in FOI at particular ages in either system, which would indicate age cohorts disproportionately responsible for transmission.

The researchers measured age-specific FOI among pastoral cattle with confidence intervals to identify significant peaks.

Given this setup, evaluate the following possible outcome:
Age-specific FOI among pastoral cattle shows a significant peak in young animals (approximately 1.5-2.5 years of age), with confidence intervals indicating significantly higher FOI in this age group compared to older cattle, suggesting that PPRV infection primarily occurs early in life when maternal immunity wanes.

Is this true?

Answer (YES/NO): NO